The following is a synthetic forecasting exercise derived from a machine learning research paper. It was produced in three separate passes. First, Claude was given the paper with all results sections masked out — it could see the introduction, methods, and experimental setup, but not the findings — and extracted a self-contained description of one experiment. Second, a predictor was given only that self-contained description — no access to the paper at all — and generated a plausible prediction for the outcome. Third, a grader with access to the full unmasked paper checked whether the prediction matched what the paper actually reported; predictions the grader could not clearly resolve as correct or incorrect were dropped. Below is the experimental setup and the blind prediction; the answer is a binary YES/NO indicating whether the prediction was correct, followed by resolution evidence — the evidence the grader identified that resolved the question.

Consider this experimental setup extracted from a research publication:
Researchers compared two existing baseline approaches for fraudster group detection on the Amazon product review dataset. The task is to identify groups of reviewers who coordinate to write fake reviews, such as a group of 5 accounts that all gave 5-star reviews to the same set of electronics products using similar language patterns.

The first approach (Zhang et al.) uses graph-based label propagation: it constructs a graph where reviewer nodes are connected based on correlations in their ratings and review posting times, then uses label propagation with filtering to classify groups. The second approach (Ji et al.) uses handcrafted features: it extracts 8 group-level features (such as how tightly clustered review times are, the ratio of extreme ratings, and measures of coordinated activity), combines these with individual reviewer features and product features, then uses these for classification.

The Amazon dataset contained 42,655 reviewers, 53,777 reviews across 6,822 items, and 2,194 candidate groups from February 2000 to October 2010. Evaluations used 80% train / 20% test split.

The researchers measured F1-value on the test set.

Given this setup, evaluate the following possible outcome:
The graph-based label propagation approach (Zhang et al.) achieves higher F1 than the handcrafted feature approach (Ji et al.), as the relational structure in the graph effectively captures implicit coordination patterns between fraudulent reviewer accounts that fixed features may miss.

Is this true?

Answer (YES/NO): NO